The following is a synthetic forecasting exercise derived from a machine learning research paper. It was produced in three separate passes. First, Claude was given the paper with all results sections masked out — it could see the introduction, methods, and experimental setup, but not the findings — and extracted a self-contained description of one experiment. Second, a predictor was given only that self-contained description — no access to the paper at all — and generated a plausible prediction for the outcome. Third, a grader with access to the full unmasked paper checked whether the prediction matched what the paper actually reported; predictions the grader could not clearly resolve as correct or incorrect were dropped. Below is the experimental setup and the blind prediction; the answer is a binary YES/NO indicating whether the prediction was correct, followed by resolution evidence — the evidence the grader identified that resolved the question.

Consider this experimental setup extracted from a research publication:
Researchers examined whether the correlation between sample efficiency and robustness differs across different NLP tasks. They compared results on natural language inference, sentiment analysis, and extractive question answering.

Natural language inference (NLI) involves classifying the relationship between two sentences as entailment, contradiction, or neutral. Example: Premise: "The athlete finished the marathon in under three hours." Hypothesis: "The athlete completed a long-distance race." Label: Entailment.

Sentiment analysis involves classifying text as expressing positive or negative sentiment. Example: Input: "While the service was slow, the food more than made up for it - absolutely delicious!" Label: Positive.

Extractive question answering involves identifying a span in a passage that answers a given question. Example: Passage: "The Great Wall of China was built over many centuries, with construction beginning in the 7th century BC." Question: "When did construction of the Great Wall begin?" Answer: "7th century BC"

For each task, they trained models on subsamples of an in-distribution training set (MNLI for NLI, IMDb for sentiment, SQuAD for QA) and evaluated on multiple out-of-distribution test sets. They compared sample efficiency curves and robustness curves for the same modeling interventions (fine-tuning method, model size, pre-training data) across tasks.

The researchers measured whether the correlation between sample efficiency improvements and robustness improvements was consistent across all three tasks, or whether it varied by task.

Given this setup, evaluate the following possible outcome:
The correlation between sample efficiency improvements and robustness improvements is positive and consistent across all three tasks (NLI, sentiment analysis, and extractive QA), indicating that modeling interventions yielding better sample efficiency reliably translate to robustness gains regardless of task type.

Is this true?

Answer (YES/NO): NO